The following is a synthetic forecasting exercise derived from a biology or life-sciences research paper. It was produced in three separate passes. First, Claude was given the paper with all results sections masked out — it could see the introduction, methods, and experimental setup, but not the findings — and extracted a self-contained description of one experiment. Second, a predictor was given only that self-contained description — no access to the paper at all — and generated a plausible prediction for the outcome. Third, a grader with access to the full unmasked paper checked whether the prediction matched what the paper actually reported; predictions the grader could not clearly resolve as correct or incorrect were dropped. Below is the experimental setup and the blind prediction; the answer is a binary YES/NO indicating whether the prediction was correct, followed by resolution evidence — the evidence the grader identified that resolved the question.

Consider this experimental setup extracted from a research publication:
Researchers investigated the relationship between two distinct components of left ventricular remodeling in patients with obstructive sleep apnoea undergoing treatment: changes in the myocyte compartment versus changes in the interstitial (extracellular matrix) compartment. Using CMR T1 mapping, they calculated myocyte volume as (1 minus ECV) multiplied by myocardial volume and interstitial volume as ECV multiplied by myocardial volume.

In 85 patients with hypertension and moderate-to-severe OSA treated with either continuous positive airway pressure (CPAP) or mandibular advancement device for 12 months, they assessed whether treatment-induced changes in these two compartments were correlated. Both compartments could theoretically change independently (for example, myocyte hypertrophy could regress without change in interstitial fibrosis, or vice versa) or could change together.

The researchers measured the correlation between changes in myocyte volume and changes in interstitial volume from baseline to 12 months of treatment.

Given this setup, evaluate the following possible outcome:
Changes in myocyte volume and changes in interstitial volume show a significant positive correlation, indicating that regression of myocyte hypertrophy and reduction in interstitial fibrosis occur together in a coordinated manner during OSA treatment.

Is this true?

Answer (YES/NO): NO